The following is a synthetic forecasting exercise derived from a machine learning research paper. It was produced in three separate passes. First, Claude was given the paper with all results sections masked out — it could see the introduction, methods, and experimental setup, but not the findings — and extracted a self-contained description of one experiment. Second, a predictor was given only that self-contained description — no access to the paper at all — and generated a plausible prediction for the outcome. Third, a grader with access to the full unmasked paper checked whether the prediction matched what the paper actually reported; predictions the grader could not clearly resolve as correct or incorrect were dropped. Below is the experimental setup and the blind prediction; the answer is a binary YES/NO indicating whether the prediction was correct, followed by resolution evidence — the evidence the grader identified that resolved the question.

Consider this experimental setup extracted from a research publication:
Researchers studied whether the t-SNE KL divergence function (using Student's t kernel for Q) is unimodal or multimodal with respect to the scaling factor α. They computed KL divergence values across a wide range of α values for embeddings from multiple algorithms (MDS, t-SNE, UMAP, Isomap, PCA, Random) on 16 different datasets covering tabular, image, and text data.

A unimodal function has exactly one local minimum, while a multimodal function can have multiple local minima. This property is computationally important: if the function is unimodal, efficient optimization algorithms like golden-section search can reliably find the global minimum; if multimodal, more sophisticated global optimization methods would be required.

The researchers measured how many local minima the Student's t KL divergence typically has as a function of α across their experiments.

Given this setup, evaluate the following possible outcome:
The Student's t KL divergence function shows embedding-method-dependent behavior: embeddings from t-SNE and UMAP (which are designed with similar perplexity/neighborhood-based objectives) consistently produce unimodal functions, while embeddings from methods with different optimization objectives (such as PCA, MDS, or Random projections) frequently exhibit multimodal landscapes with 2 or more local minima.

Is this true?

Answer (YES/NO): NO